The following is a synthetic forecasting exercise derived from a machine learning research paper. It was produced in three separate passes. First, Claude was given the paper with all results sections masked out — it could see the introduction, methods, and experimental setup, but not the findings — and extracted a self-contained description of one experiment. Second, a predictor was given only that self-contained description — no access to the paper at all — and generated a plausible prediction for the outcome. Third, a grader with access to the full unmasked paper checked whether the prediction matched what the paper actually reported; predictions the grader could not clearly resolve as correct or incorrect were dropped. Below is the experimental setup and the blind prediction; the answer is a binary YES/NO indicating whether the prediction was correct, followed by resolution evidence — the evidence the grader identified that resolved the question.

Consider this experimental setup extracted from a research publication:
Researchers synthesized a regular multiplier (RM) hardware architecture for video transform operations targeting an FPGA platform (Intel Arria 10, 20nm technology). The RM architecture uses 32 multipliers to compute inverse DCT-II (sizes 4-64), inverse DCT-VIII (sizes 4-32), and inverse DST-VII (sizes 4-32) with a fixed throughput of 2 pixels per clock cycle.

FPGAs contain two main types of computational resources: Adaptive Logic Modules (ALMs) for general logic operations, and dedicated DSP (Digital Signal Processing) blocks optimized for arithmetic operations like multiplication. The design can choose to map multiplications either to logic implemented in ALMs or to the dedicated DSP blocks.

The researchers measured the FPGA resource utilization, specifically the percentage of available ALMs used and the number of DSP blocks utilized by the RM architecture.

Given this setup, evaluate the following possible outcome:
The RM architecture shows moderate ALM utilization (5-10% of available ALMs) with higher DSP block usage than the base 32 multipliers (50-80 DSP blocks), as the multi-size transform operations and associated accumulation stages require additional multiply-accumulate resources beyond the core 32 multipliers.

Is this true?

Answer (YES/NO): NO